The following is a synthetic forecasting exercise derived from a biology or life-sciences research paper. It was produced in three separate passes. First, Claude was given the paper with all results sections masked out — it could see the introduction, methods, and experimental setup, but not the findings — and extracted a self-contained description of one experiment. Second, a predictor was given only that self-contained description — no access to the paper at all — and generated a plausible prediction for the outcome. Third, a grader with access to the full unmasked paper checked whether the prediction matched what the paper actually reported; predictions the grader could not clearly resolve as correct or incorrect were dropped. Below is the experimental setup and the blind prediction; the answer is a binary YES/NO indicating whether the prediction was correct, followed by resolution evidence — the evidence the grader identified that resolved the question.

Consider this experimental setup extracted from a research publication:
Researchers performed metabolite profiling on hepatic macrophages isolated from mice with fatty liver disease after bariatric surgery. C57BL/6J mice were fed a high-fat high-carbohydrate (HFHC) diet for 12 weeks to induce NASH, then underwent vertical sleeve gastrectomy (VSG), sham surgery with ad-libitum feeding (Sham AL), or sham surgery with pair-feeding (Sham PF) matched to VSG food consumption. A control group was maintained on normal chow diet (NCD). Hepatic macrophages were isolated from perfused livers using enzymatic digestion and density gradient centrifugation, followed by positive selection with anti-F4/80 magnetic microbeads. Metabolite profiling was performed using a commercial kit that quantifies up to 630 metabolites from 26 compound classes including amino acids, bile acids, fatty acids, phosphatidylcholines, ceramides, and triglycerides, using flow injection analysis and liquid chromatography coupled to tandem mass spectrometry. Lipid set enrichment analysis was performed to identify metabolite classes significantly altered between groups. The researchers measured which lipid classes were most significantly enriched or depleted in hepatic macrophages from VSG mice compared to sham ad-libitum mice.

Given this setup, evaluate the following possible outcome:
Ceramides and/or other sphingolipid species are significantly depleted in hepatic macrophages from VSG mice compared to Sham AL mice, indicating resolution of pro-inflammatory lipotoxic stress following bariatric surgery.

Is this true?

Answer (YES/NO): NO